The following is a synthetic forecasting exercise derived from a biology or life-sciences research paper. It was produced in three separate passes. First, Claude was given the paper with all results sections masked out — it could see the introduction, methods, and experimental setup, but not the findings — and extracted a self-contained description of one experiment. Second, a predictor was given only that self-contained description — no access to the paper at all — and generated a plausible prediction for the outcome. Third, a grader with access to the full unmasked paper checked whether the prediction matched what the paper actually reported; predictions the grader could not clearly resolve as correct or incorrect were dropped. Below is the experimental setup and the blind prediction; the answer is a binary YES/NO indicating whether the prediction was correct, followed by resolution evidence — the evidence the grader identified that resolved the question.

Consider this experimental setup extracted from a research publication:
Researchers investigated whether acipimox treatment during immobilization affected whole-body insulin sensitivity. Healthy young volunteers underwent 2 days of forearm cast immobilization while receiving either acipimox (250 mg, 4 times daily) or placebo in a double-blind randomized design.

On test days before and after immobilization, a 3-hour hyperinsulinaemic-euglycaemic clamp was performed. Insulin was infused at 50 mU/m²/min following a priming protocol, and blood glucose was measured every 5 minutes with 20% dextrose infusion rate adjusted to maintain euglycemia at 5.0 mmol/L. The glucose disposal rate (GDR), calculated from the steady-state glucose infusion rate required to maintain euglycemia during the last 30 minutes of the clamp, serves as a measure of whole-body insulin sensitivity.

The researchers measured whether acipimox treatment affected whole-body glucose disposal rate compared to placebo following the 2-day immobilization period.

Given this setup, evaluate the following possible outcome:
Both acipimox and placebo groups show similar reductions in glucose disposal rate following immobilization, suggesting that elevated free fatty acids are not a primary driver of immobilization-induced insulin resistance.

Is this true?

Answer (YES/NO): NO